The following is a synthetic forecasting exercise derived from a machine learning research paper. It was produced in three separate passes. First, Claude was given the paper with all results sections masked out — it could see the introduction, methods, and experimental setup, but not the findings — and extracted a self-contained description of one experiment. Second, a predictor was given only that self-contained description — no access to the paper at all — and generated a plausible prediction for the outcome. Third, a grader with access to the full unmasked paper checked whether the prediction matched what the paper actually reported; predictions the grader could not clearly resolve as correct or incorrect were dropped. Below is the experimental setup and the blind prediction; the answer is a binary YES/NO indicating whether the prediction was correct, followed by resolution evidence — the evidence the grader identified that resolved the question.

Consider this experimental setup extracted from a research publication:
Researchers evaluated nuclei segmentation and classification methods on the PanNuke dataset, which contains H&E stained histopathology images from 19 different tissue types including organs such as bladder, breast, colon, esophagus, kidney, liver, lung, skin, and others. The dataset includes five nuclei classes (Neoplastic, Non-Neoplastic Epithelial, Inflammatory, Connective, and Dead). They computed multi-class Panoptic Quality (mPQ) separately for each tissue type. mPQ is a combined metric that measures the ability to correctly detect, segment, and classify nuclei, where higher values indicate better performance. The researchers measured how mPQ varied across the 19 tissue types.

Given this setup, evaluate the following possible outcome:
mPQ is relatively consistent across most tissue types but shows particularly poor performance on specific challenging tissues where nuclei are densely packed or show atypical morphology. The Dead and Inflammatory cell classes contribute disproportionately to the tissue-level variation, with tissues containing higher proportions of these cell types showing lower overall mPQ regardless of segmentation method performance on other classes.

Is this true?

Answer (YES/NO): NO